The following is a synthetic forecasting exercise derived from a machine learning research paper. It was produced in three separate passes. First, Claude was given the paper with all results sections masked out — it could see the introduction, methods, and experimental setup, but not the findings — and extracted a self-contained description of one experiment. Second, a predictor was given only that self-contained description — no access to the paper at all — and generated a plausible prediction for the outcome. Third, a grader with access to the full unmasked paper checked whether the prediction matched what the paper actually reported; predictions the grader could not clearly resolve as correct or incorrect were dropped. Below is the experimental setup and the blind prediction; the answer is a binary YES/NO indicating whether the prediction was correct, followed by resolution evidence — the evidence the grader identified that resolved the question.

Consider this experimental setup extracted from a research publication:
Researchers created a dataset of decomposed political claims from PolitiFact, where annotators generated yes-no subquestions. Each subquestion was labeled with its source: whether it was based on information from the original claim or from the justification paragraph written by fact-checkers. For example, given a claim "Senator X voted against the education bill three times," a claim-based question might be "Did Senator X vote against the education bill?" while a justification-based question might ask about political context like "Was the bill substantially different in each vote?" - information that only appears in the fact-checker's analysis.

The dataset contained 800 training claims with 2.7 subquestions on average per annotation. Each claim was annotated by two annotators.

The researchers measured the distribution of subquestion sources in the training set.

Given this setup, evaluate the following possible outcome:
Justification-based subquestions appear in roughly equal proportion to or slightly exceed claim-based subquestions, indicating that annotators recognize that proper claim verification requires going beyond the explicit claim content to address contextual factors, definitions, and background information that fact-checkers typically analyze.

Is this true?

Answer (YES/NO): NO